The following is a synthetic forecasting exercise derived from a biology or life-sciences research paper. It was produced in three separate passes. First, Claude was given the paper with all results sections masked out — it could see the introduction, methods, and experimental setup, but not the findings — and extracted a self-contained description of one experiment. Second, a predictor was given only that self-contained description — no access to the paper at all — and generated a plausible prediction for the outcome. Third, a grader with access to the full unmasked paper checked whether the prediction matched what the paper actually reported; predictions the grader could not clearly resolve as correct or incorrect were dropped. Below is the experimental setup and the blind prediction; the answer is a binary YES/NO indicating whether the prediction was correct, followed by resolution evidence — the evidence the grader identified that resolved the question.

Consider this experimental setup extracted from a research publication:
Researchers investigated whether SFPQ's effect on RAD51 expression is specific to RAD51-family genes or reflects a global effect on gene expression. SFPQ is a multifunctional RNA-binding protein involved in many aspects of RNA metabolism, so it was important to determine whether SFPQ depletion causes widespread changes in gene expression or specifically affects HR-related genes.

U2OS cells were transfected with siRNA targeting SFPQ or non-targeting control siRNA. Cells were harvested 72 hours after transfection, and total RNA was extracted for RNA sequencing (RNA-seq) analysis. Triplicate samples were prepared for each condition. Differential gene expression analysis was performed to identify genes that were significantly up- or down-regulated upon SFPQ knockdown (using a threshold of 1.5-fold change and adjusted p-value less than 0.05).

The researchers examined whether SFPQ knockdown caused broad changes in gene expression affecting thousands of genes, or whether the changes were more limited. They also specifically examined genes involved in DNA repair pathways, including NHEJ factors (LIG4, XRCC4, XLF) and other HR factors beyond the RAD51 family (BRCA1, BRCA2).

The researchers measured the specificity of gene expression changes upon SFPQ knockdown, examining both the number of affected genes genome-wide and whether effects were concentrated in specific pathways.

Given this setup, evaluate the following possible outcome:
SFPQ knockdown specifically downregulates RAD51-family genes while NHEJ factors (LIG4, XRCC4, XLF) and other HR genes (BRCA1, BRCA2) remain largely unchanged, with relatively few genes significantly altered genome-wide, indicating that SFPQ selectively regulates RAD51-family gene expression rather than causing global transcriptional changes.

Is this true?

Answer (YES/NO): NO